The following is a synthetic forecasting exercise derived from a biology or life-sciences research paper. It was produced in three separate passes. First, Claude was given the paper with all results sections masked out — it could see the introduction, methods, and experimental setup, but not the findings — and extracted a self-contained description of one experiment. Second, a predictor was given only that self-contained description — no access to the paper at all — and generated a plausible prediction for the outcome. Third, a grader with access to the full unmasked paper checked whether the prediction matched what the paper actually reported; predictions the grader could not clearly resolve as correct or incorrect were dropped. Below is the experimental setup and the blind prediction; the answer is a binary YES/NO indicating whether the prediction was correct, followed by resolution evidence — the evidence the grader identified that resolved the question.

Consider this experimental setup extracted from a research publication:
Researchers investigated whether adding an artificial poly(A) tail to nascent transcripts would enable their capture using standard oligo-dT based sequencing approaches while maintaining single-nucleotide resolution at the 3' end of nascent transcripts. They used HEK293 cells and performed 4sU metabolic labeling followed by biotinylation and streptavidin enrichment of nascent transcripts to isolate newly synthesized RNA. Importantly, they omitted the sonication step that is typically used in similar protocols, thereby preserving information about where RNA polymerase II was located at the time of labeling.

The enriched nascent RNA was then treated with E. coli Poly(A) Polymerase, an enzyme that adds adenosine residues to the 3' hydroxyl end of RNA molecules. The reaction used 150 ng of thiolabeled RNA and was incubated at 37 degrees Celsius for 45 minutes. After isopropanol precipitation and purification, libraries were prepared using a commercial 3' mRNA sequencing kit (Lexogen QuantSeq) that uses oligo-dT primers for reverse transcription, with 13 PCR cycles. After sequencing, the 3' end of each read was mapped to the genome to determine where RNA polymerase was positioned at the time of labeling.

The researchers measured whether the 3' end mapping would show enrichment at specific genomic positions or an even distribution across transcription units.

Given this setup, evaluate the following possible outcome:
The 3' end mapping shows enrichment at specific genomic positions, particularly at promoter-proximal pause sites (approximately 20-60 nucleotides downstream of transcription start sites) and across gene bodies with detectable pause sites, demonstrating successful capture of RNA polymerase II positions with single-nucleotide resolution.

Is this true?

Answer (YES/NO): NO